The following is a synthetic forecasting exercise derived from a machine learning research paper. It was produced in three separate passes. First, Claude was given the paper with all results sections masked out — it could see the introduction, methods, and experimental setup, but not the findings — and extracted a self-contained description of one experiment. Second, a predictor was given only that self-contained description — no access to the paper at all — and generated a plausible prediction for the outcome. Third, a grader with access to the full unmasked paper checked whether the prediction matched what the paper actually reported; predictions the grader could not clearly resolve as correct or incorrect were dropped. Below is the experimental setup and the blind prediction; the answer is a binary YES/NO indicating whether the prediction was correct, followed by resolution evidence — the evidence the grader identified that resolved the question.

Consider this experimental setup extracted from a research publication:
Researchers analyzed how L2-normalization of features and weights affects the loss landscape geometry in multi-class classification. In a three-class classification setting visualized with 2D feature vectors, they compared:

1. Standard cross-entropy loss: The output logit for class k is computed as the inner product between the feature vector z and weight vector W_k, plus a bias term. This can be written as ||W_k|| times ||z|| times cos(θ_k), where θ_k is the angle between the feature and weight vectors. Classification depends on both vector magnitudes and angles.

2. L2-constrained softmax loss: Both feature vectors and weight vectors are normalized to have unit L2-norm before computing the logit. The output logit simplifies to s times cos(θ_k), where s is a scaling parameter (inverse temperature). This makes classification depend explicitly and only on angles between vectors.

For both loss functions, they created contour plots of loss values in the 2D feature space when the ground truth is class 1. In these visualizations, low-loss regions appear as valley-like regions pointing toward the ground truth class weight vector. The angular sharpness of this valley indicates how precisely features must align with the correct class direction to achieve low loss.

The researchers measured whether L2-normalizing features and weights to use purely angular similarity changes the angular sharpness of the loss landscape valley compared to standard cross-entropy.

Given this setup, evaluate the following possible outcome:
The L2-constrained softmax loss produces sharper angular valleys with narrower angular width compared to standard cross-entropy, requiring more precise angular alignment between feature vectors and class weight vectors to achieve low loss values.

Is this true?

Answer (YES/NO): NO